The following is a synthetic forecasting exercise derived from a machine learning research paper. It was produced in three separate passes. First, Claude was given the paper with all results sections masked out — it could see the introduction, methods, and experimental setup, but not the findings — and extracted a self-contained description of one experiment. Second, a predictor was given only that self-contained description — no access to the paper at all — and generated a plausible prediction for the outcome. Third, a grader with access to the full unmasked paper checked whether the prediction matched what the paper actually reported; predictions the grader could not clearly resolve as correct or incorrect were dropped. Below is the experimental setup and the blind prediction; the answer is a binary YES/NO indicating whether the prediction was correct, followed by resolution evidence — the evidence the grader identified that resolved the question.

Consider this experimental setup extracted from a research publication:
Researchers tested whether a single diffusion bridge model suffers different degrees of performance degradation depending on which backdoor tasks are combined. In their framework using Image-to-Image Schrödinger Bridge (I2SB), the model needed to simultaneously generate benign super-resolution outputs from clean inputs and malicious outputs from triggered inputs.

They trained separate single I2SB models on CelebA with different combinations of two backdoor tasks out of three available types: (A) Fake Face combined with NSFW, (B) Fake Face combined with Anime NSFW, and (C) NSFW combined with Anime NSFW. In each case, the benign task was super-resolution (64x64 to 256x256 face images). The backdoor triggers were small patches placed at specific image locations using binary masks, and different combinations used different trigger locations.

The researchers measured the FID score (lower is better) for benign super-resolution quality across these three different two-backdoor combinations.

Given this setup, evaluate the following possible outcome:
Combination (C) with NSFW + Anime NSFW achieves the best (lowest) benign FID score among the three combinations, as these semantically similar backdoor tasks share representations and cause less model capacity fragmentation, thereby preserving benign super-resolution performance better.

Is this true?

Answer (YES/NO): NO